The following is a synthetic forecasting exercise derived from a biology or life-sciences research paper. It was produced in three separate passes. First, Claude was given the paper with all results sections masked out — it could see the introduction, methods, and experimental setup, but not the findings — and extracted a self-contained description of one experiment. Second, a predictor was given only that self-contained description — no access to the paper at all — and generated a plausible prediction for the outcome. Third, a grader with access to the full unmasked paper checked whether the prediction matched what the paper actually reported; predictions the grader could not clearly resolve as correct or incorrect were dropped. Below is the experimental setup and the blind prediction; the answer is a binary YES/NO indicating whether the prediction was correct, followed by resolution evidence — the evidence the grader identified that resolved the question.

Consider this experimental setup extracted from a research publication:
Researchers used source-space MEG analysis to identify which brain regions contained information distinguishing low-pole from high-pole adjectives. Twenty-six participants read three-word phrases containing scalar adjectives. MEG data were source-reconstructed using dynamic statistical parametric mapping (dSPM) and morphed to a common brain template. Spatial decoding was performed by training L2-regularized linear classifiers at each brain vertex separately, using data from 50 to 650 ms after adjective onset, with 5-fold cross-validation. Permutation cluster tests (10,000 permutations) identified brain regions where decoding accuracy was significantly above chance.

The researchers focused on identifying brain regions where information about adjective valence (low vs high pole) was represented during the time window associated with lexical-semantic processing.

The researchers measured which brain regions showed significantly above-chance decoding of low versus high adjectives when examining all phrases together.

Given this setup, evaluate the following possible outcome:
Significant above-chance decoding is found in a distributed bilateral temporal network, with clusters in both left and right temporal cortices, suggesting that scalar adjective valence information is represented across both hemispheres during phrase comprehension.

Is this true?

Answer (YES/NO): NO